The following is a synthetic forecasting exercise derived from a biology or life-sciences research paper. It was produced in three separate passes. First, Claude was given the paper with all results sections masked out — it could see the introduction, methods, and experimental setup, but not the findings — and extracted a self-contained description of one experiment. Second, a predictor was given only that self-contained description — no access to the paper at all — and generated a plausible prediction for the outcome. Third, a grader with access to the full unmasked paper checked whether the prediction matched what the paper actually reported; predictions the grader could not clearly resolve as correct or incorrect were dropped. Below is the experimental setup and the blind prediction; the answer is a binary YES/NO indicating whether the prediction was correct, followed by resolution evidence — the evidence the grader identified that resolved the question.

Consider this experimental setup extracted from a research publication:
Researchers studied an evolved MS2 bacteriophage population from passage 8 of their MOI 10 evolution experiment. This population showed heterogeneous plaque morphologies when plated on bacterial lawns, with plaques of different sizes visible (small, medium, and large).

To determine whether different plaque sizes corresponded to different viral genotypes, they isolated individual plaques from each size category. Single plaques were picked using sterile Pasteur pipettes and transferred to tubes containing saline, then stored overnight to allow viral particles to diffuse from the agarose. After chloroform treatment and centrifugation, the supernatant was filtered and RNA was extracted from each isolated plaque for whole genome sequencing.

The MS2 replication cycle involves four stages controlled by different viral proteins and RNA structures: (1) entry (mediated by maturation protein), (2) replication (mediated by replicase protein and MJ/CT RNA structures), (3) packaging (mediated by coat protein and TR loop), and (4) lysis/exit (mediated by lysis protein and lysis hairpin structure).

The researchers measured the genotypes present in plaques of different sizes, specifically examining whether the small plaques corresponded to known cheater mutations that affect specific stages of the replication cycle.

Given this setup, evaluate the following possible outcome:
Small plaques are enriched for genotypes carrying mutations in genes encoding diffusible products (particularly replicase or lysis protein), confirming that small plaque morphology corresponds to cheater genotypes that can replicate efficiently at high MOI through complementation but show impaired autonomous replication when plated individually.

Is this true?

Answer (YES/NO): NO